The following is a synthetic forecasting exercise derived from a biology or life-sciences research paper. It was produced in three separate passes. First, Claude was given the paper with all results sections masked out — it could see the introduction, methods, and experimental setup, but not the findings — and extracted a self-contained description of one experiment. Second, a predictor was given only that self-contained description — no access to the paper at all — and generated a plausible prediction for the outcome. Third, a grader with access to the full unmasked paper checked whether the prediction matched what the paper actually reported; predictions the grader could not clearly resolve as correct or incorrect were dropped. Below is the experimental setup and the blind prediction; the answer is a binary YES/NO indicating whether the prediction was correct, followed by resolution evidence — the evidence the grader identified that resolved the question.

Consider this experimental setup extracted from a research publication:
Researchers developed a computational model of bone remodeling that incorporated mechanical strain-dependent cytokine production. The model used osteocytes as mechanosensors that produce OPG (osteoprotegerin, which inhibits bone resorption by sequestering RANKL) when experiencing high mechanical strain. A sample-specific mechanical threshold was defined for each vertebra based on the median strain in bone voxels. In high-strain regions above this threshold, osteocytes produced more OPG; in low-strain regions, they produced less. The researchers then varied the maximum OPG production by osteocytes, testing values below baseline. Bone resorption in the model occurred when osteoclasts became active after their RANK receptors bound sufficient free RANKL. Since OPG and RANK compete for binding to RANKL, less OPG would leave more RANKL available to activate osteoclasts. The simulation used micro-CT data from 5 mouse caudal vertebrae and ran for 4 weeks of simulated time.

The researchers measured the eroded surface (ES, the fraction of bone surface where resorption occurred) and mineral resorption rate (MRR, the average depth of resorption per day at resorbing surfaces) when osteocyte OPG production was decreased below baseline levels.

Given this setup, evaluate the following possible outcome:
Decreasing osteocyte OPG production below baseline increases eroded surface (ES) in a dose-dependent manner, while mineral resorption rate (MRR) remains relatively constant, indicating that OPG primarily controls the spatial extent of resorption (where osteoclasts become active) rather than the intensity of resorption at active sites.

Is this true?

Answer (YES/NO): YES